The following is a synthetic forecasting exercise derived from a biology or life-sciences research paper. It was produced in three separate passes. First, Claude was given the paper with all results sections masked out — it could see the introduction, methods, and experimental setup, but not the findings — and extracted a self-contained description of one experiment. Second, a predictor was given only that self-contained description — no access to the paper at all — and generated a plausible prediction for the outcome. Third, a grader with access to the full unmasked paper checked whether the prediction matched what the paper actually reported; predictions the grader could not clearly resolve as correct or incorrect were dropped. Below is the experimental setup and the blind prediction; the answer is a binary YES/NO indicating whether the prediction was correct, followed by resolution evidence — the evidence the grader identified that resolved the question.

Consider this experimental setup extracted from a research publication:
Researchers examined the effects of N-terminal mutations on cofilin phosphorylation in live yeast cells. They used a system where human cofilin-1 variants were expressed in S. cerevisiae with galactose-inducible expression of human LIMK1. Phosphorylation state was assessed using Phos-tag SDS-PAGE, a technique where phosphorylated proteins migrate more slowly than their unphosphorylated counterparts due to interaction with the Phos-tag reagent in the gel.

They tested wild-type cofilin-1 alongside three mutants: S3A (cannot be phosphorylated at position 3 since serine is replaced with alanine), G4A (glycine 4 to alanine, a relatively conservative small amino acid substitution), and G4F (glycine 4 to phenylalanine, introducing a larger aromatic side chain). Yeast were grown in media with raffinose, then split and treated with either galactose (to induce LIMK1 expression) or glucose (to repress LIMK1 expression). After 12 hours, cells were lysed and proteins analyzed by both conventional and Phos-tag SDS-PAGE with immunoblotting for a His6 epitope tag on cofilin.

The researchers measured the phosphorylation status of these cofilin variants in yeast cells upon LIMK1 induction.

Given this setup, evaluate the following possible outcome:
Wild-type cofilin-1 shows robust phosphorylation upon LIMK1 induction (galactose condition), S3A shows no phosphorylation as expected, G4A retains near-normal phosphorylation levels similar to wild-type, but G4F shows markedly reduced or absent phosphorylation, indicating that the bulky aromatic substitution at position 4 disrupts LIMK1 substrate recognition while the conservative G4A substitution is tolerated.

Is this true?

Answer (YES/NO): NO